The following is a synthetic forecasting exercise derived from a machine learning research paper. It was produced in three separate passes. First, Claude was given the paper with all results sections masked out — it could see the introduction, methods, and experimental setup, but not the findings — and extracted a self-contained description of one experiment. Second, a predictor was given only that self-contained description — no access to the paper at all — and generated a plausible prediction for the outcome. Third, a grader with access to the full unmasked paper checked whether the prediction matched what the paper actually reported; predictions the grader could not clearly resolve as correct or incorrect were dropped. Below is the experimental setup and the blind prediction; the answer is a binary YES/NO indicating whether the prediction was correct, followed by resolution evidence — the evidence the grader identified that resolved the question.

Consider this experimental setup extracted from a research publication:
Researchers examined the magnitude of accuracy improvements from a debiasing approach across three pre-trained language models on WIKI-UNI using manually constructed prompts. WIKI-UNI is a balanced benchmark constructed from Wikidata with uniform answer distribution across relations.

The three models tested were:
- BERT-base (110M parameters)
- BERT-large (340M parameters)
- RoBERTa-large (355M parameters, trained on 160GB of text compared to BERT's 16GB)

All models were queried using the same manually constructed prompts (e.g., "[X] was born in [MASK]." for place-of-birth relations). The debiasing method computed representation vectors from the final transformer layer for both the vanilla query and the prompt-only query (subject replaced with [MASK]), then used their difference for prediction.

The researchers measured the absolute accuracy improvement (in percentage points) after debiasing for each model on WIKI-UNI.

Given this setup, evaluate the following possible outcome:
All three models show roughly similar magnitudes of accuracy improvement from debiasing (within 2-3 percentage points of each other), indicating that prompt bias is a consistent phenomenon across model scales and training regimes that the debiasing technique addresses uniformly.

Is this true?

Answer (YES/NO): YES